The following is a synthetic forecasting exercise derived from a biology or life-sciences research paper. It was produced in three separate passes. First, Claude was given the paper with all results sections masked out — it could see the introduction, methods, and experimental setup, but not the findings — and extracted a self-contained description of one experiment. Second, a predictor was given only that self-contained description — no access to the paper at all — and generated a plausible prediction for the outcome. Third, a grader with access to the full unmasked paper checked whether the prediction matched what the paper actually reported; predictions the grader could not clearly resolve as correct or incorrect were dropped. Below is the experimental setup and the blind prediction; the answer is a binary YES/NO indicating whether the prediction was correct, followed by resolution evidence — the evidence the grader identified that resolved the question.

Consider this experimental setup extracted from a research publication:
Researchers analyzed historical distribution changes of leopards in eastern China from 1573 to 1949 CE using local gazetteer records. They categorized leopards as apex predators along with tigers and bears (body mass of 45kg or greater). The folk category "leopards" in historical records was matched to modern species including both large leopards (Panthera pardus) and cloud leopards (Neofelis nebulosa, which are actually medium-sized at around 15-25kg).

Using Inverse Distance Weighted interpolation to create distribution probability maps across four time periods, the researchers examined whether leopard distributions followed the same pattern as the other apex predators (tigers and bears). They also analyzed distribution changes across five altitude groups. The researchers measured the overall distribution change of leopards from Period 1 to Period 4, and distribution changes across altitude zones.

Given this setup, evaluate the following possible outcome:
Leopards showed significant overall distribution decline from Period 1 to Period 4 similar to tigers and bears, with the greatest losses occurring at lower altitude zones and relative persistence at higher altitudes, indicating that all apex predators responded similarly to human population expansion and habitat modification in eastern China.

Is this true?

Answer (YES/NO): NO